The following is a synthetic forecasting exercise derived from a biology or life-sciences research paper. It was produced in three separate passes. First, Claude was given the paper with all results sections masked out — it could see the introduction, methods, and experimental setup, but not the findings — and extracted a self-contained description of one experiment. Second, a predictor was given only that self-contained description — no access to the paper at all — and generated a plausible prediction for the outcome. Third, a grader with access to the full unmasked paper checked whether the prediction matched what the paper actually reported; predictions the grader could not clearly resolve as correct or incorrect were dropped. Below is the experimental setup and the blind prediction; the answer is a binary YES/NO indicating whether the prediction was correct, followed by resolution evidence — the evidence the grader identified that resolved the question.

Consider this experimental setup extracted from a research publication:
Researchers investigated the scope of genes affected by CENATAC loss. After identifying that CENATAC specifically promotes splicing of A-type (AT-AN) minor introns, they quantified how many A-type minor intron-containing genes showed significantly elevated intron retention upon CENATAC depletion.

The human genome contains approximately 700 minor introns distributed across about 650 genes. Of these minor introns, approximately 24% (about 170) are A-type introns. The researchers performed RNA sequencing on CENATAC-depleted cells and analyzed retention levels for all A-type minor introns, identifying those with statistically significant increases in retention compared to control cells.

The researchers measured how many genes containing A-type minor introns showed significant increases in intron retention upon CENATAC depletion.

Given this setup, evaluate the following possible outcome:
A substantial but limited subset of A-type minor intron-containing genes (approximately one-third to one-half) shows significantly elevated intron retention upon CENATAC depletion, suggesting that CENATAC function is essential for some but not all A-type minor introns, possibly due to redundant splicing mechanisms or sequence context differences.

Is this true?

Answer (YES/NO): NO